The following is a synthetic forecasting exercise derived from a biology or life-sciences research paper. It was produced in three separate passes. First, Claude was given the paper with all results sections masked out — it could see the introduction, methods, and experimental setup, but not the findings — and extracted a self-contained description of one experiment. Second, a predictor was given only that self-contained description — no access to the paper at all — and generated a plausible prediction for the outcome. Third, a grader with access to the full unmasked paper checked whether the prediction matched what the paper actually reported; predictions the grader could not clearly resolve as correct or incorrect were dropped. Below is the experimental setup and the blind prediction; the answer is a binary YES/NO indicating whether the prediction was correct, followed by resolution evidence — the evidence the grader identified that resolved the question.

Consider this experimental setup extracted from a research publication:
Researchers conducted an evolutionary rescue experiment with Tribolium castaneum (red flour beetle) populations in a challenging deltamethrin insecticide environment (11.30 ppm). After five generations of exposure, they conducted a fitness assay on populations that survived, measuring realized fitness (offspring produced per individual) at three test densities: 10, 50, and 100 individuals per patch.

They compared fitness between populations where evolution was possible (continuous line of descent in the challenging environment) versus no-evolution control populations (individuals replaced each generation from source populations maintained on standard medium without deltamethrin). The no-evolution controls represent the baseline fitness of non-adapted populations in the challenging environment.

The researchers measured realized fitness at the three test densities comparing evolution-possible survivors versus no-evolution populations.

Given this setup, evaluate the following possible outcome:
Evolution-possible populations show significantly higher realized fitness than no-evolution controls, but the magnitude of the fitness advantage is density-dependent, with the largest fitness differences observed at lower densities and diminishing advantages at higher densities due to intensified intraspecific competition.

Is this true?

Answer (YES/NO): NO